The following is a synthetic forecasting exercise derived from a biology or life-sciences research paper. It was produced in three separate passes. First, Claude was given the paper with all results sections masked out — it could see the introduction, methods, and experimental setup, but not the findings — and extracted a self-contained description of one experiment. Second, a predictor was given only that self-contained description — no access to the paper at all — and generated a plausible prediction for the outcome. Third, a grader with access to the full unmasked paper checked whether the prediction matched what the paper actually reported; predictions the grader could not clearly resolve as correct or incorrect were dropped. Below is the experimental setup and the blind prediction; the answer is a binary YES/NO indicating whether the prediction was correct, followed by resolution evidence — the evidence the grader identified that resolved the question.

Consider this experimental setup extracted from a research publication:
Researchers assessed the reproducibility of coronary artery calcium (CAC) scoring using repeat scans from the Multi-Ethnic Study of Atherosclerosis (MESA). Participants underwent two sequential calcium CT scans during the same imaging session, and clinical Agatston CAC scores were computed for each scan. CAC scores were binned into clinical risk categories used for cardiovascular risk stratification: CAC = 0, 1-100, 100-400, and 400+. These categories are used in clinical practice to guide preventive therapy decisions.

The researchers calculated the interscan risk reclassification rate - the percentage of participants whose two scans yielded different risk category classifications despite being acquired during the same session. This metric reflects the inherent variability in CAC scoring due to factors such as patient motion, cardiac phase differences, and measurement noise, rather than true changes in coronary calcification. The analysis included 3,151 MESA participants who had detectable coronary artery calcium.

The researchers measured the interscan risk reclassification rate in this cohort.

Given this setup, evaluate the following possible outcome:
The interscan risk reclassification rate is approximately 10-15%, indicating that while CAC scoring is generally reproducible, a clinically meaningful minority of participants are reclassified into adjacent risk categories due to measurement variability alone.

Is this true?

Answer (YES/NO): NO